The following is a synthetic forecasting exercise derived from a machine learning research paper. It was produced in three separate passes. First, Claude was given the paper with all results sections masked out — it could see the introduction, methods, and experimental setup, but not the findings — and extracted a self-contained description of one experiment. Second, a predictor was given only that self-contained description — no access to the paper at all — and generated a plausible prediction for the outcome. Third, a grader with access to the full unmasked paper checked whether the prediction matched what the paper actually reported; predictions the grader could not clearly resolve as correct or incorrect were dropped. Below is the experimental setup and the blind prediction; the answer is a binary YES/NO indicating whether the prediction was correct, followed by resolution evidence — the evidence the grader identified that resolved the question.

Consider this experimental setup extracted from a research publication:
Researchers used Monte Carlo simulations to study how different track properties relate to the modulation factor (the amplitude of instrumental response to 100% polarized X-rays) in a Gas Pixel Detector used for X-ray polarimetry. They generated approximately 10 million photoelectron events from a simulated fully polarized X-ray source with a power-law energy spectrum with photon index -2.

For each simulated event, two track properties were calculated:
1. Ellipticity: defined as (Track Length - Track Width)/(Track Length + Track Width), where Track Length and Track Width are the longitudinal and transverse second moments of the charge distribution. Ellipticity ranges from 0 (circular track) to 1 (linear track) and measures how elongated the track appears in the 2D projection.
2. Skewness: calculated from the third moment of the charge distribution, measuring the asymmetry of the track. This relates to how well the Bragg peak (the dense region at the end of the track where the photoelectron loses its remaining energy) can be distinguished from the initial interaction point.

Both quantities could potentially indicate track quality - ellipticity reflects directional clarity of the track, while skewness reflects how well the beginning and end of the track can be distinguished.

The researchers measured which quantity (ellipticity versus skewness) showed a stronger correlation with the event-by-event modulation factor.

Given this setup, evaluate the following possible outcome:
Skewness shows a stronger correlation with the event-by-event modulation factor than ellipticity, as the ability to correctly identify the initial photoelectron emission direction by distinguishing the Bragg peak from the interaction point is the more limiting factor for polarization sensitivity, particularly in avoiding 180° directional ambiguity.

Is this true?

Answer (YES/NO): NO